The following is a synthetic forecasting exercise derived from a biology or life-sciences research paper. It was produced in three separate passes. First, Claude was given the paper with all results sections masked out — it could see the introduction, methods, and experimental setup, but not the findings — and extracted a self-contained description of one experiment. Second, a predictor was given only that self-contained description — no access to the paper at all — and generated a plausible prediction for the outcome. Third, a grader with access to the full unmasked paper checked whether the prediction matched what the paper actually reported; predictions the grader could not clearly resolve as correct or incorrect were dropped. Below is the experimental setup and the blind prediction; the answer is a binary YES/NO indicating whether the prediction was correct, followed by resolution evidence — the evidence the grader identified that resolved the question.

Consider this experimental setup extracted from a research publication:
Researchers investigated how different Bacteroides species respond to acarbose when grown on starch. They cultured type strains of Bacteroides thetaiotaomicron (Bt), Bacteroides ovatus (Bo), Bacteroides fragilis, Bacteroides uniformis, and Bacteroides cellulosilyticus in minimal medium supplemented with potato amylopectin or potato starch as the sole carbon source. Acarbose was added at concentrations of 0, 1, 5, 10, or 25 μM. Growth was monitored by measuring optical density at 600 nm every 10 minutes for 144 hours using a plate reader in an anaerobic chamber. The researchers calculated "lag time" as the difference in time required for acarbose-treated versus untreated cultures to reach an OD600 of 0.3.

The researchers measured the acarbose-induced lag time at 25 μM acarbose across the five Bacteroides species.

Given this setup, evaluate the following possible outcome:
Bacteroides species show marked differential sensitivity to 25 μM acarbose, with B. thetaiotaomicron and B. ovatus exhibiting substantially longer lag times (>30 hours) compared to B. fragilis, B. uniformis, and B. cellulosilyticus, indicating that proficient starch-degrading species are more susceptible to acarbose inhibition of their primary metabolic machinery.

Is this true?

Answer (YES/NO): NO